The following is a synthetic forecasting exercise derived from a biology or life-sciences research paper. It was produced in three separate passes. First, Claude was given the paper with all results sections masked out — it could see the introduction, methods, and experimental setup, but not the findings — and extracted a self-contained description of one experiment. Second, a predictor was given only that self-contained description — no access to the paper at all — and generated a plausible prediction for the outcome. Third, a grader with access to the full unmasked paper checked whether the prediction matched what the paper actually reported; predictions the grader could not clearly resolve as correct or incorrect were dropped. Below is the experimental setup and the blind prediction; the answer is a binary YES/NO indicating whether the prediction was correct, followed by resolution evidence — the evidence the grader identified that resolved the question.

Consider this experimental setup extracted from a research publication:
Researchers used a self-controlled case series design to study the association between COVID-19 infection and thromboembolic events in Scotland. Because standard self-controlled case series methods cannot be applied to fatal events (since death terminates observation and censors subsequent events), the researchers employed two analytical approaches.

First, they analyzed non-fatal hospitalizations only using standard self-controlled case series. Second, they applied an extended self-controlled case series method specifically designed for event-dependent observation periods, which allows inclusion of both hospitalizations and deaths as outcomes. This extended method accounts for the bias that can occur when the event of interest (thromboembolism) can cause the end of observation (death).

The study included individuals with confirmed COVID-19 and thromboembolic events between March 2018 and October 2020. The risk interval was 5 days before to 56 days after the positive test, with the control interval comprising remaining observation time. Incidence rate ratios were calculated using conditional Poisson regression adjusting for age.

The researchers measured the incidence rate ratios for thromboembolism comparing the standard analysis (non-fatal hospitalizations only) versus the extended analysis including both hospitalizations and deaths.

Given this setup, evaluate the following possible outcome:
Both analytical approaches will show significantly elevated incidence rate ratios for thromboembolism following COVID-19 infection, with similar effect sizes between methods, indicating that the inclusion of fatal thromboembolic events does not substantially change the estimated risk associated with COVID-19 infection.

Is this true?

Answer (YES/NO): YES